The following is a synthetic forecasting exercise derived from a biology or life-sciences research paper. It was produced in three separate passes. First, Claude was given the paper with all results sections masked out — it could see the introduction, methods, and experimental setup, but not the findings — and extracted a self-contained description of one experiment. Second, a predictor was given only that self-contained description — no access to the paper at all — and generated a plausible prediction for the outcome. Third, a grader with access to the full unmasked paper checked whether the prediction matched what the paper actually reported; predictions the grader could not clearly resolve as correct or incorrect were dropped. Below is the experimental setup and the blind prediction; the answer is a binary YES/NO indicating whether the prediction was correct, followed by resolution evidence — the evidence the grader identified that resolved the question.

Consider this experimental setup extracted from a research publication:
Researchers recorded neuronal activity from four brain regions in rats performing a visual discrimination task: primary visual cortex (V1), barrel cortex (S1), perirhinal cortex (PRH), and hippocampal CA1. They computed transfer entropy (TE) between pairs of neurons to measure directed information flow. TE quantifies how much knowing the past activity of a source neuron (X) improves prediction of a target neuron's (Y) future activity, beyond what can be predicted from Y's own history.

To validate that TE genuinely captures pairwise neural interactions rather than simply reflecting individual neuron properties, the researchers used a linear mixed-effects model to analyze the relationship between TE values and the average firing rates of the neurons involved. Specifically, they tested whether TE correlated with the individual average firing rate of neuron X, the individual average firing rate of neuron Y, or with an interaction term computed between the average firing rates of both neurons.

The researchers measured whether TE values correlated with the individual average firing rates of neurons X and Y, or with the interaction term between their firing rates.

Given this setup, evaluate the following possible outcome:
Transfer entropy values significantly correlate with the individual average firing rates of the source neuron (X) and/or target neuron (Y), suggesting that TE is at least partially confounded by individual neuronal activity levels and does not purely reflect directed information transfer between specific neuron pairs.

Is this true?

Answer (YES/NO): NO